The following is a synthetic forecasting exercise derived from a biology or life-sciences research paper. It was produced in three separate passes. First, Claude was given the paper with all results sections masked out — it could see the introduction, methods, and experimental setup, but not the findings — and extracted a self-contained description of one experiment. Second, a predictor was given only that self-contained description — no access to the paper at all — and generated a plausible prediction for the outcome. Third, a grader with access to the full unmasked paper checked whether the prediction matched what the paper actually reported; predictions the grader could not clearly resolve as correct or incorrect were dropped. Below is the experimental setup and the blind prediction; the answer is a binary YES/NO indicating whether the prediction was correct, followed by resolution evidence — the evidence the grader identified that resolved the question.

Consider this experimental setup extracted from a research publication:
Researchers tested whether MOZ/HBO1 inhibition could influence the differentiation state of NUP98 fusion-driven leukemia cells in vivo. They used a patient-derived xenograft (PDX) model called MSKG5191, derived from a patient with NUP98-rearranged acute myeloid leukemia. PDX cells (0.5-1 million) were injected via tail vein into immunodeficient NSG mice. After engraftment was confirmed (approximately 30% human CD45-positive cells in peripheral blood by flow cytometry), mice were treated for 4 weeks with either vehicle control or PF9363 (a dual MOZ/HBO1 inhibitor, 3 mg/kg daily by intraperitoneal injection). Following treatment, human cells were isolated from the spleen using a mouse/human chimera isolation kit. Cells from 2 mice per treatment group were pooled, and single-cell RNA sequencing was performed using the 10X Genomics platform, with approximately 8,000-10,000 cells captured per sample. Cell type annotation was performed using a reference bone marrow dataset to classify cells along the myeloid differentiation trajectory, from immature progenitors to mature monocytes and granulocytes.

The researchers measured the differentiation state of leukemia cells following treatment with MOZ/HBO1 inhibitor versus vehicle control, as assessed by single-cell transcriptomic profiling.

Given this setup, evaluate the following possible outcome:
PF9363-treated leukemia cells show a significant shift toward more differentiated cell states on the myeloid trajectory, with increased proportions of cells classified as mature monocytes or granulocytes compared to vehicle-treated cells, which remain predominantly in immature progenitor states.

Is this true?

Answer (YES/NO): YES